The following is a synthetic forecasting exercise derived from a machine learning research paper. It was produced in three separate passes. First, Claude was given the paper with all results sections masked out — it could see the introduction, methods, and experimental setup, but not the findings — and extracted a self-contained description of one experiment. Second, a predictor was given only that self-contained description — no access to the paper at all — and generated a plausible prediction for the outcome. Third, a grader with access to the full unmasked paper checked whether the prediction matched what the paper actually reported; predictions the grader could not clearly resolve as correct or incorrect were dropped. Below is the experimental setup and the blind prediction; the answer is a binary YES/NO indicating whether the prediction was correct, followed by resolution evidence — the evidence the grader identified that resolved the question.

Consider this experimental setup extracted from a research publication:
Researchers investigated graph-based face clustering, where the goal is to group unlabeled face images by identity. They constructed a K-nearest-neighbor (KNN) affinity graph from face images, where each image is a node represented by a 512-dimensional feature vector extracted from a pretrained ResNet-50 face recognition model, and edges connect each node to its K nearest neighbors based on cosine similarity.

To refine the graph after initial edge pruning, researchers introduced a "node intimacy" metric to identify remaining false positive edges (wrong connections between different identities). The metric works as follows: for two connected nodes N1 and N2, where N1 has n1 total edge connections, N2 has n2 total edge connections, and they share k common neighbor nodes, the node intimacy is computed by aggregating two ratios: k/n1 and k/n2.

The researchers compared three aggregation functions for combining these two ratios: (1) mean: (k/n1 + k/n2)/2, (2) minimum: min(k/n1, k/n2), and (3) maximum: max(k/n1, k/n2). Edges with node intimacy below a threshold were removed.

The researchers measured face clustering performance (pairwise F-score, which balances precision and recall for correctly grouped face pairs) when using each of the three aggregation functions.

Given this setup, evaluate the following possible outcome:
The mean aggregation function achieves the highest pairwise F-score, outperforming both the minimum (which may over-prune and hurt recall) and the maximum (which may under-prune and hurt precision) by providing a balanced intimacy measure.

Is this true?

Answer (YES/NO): NO